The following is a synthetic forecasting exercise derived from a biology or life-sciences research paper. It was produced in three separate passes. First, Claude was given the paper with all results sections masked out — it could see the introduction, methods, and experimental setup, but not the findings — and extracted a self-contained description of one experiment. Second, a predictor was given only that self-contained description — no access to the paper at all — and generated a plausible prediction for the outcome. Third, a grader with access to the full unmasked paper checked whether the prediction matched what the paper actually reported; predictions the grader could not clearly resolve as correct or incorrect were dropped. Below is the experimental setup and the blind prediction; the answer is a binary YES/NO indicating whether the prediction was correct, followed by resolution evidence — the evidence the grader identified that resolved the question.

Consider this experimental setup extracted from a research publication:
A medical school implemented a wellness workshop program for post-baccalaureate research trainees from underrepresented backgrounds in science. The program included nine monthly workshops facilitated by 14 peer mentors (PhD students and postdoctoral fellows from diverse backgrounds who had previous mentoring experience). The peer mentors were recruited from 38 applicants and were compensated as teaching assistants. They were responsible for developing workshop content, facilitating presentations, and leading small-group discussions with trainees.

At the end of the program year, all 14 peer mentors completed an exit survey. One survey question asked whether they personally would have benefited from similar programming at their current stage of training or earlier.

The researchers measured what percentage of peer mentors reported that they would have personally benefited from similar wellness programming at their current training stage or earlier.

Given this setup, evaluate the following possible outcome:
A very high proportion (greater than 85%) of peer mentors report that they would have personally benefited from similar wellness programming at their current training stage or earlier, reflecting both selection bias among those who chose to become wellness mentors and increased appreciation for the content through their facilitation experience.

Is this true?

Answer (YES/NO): YES